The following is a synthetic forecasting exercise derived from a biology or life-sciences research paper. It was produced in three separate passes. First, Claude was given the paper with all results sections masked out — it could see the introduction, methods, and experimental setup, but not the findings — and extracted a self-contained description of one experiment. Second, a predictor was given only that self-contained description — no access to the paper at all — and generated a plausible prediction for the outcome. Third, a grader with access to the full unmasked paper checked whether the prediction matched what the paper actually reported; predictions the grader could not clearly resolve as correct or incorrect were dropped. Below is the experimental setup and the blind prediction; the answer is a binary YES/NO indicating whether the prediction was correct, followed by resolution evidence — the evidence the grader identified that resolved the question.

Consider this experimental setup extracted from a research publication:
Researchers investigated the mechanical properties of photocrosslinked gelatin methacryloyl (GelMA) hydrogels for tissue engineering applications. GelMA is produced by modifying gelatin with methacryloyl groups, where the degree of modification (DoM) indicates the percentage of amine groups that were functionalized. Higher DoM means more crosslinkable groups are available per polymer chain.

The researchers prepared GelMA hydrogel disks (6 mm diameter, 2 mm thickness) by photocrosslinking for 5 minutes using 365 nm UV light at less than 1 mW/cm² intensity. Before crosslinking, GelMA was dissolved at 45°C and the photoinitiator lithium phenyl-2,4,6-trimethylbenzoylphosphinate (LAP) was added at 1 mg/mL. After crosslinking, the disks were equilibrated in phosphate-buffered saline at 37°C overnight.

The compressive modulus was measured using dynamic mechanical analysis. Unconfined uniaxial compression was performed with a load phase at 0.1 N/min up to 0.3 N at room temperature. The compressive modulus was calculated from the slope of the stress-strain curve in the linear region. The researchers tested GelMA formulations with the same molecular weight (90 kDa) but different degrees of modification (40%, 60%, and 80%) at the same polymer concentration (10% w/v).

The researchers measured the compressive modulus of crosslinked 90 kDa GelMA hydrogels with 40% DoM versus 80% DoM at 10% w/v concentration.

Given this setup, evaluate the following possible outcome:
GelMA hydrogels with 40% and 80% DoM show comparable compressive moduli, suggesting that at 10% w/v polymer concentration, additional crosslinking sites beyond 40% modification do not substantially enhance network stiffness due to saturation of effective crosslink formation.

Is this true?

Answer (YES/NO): NO